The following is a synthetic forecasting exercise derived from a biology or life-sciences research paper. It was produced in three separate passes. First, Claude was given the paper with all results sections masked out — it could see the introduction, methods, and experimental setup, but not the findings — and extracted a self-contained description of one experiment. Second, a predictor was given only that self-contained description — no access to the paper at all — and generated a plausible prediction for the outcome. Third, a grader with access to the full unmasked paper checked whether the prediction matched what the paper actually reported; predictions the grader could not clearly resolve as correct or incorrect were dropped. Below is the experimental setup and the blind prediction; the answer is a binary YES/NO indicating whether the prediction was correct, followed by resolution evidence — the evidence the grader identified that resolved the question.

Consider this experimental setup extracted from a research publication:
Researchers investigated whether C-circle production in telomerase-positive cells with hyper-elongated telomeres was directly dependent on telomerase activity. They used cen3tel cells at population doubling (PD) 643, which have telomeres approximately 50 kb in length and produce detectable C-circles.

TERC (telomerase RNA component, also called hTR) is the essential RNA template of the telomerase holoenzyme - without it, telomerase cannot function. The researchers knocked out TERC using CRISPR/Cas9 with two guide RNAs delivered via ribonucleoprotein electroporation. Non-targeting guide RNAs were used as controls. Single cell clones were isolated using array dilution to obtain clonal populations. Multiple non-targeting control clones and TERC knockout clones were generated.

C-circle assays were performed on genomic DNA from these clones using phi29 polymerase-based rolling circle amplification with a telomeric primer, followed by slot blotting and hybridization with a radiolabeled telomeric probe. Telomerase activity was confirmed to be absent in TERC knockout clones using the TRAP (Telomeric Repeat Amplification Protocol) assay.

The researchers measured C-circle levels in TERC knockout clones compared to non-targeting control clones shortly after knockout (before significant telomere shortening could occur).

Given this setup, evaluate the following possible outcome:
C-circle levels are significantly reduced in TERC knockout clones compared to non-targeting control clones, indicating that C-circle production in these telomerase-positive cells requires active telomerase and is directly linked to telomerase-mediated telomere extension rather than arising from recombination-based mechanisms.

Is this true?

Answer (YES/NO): NO